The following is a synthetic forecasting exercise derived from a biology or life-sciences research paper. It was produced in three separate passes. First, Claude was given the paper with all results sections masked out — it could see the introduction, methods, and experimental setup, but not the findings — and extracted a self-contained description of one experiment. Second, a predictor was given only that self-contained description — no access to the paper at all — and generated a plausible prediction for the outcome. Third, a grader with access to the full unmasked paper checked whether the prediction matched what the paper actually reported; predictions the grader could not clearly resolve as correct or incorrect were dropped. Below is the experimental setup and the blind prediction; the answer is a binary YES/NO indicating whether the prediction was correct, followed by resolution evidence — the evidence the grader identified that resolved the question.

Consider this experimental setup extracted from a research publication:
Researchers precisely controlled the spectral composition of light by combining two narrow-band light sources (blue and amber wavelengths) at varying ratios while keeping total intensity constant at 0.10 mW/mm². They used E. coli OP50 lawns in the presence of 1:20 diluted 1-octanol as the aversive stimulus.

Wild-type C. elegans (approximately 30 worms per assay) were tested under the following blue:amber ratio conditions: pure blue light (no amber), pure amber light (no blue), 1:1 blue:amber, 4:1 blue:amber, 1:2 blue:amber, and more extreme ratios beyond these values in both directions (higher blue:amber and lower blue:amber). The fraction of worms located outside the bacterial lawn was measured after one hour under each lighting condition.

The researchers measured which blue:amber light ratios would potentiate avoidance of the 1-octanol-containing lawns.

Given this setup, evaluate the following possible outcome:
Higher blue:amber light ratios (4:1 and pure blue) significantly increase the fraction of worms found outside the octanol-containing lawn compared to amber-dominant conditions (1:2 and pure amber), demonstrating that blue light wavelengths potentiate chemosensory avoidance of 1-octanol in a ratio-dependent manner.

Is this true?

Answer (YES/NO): NO